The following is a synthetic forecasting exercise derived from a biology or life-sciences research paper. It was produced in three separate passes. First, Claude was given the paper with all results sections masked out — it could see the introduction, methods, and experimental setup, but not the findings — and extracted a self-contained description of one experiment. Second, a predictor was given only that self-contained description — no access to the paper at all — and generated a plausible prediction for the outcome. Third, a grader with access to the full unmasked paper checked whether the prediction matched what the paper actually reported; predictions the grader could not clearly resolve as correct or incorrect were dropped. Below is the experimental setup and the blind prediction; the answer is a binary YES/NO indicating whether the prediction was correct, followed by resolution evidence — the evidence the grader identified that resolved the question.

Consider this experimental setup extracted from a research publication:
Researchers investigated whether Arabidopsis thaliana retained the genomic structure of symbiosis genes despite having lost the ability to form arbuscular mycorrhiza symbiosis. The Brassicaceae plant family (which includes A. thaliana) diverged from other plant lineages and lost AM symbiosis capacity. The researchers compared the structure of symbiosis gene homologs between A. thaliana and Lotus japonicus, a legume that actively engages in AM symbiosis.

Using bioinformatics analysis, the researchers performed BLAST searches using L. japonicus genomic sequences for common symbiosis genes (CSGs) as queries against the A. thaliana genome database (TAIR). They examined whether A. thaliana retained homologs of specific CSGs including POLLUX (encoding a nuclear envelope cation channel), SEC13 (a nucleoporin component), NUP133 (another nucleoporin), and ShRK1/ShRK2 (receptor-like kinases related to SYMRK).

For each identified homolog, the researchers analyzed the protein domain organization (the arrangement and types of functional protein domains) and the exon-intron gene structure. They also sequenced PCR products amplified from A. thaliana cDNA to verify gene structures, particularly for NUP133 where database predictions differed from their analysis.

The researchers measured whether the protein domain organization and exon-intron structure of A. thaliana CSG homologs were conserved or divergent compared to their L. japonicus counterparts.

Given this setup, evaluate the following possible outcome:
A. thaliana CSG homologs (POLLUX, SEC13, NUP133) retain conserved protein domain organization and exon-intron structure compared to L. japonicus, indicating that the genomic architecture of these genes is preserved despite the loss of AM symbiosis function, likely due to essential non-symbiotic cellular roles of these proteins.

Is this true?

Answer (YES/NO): NO